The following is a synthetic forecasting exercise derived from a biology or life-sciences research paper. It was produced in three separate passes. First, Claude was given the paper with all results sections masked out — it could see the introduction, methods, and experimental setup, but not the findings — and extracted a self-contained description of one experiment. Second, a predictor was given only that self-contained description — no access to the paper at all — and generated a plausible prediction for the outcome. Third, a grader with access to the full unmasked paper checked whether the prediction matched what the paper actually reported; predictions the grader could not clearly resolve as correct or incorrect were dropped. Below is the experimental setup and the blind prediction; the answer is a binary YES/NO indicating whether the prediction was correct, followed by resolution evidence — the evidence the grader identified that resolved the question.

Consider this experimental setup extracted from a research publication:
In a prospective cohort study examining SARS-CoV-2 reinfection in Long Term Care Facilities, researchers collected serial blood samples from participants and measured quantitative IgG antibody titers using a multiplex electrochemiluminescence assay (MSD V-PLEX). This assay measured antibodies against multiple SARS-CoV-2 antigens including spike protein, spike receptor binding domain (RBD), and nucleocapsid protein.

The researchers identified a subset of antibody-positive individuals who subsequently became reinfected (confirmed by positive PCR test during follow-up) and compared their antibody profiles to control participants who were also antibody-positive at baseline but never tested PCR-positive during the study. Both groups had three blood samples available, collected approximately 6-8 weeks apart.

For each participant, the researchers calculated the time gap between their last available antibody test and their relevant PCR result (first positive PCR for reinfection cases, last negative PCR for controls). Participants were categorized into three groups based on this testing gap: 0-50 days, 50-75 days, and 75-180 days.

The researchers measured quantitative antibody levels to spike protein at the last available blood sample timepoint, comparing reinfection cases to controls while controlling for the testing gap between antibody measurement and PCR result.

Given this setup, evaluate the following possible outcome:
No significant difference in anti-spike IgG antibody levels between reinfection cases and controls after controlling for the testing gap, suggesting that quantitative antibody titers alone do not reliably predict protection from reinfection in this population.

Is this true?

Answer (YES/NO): YES